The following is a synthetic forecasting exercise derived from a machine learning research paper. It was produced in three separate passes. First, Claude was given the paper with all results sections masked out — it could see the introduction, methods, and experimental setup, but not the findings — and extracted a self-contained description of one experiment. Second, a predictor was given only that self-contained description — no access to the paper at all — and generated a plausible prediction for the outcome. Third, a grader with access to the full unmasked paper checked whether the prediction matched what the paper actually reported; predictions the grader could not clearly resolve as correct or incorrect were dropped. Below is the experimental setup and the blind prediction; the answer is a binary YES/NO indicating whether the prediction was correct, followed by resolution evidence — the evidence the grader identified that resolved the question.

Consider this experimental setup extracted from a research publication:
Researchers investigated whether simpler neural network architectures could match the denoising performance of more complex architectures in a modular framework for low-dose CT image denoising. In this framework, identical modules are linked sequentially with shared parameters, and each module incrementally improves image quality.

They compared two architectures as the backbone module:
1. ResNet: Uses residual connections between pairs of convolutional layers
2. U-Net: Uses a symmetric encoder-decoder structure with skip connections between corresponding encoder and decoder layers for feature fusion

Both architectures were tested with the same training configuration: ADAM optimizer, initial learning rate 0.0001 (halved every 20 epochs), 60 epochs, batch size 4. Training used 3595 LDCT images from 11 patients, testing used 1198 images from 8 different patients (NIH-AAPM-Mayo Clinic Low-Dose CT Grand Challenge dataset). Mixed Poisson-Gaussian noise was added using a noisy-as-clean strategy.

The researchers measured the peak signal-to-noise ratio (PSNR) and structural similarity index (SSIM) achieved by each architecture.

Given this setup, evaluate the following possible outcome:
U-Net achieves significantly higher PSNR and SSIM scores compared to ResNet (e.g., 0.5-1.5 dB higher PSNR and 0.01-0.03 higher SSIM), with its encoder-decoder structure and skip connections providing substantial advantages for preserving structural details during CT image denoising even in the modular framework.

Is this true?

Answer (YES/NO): NO